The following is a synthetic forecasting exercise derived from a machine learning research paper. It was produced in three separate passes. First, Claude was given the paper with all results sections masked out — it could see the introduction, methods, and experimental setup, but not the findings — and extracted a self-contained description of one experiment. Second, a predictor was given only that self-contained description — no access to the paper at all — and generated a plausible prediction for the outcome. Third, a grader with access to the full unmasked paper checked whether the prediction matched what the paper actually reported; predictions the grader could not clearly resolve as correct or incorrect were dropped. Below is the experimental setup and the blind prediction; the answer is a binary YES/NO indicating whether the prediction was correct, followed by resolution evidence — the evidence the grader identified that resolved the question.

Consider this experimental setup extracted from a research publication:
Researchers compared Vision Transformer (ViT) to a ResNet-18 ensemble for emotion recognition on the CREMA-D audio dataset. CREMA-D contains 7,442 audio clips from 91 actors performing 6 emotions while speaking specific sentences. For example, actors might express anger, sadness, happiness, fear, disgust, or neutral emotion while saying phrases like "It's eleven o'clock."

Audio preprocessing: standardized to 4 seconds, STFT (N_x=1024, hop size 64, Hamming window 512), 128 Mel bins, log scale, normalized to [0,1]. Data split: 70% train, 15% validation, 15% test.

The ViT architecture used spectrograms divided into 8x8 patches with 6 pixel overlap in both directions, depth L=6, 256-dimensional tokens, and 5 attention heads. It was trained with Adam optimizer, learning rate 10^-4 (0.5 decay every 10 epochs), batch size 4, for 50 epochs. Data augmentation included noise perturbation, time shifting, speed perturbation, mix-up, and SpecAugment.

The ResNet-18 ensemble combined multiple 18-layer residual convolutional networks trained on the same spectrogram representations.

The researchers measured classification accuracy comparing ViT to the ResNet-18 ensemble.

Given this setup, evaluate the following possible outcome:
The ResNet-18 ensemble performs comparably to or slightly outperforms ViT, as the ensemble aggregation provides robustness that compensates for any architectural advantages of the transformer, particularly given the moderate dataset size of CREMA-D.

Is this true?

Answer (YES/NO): YES